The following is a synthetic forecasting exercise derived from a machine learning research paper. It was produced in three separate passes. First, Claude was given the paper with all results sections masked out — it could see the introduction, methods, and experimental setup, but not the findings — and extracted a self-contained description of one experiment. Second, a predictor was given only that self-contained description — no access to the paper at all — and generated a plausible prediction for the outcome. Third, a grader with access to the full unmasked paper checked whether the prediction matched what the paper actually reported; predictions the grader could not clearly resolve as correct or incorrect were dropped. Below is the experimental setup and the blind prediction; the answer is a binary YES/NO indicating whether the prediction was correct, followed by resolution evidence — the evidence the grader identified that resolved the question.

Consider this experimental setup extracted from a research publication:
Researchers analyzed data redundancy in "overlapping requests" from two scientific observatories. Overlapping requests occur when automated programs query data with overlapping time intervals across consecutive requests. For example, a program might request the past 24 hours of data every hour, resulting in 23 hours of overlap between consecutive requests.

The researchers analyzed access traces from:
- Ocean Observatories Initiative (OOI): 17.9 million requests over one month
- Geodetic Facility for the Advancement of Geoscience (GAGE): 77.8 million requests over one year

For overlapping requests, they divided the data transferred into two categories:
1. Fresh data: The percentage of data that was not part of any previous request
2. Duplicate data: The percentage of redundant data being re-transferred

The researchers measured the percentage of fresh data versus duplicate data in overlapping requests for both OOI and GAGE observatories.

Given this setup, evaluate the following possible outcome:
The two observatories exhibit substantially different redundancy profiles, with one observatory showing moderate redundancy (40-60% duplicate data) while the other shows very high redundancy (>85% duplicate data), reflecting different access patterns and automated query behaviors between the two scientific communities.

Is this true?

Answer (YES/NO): NO